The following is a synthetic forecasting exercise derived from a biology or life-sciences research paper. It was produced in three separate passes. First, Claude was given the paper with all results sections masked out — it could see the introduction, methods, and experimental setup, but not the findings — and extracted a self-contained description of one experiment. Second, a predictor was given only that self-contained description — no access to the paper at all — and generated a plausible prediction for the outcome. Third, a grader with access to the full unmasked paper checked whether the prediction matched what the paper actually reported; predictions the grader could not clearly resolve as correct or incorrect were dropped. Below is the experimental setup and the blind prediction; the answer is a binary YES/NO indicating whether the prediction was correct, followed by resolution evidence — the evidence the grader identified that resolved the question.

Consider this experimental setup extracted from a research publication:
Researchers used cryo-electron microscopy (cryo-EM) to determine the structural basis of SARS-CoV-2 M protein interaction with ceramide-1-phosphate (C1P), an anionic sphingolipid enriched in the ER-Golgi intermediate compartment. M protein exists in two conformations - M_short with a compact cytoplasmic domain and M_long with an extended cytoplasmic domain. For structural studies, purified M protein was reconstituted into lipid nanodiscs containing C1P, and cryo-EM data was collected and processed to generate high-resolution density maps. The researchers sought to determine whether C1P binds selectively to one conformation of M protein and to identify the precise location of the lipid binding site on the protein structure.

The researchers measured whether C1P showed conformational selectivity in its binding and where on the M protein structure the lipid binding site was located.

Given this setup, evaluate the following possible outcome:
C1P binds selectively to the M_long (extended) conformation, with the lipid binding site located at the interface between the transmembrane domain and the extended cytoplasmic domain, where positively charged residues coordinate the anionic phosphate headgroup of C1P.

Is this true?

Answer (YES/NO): NO